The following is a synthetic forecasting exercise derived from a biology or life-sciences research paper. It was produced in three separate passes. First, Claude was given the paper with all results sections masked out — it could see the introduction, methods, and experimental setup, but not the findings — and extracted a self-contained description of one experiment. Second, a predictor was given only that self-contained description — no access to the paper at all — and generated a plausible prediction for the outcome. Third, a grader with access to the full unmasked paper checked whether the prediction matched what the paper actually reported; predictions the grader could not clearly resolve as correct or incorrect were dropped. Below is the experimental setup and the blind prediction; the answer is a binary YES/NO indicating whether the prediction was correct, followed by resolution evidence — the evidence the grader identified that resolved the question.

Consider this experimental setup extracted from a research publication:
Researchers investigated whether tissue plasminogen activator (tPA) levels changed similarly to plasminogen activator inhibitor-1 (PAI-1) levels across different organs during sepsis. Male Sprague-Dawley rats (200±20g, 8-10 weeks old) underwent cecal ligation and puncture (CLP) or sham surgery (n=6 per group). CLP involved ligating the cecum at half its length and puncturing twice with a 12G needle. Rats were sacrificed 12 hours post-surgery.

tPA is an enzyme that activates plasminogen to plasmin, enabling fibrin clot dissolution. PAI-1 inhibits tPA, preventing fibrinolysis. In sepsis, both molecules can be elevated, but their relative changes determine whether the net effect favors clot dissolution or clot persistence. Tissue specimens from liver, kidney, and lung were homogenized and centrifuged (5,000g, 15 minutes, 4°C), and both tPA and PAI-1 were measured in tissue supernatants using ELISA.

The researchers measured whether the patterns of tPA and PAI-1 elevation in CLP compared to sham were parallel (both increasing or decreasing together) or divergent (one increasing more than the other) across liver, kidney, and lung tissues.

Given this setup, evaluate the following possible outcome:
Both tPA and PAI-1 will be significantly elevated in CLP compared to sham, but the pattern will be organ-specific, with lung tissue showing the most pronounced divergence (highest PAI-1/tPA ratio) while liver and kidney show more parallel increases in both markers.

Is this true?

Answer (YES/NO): NO